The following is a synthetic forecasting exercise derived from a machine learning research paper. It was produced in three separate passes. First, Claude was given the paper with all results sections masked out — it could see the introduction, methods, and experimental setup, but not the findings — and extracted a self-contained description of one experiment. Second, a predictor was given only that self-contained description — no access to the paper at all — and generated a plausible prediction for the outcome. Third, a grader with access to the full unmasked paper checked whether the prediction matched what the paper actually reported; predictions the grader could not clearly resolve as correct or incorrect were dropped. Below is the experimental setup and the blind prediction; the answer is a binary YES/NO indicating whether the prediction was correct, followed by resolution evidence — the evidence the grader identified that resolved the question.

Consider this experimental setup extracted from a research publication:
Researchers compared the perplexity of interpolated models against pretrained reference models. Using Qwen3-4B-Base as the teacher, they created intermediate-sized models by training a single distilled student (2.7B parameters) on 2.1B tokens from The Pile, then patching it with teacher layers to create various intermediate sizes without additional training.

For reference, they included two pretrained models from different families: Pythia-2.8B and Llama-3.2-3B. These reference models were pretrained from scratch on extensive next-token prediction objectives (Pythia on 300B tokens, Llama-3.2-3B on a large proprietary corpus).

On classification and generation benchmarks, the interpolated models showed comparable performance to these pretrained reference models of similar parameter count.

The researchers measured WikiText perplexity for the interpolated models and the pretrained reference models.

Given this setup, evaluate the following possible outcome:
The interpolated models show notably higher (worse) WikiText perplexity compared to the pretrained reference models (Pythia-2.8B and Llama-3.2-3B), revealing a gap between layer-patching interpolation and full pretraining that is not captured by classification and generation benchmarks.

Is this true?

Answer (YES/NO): YES